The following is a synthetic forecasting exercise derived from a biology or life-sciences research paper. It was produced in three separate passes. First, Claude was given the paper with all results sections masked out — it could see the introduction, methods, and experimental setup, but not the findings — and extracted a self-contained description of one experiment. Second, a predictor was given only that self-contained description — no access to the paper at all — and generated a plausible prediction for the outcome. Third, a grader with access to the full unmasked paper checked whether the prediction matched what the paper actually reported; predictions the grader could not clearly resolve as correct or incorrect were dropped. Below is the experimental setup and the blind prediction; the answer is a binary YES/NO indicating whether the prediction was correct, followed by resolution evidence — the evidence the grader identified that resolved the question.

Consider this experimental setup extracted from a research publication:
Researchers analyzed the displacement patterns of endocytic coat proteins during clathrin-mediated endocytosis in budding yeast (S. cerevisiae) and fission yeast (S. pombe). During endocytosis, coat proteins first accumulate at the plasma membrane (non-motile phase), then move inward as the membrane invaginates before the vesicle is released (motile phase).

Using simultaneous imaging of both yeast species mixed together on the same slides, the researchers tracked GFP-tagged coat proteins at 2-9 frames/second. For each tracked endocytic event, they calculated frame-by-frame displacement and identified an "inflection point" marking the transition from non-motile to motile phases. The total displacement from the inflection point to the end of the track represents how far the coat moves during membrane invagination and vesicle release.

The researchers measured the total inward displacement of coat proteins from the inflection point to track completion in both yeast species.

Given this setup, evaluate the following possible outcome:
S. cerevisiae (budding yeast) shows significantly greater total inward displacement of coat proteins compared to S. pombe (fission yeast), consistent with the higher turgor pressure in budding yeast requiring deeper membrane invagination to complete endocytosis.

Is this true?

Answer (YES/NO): NO